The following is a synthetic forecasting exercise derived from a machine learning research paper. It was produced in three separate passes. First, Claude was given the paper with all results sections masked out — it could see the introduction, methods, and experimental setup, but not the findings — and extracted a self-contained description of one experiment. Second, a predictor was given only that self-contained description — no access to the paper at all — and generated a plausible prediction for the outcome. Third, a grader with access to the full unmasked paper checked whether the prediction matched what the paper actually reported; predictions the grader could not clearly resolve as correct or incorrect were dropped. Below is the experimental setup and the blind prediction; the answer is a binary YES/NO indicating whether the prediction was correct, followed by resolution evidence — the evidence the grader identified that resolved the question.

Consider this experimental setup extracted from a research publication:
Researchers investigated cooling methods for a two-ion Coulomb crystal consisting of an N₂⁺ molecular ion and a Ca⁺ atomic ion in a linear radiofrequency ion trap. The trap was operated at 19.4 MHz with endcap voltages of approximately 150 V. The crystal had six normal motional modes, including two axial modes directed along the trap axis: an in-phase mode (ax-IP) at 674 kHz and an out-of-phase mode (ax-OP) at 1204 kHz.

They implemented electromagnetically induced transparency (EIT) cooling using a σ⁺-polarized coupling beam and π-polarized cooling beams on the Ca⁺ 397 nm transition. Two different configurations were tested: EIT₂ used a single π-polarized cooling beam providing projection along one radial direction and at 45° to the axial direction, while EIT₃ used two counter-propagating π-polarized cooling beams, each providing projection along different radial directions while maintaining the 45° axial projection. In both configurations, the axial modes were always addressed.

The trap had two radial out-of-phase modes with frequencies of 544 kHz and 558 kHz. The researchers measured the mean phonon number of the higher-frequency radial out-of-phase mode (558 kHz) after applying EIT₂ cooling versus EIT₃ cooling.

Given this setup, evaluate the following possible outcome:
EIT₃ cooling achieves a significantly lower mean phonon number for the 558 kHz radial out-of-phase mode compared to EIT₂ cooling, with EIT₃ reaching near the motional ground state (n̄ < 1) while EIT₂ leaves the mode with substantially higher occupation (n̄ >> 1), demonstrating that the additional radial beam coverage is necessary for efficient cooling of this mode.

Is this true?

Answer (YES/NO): YES